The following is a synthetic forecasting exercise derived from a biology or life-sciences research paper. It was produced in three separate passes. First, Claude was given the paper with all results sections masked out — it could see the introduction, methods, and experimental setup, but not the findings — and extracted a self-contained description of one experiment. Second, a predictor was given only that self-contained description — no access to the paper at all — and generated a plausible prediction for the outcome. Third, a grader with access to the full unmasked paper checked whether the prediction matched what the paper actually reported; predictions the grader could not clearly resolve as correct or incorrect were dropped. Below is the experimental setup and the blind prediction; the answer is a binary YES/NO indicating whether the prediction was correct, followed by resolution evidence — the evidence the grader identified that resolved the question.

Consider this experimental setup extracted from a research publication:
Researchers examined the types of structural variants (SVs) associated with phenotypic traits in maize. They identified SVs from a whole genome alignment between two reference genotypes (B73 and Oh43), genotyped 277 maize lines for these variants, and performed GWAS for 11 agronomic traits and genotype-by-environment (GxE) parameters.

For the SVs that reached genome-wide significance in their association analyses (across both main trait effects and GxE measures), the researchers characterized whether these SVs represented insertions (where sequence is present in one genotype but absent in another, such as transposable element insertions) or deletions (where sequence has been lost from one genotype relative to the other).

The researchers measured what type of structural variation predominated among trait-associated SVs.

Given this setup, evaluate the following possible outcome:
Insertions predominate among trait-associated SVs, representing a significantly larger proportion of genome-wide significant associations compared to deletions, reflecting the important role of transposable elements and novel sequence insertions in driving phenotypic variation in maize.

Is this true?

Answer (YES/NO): NO